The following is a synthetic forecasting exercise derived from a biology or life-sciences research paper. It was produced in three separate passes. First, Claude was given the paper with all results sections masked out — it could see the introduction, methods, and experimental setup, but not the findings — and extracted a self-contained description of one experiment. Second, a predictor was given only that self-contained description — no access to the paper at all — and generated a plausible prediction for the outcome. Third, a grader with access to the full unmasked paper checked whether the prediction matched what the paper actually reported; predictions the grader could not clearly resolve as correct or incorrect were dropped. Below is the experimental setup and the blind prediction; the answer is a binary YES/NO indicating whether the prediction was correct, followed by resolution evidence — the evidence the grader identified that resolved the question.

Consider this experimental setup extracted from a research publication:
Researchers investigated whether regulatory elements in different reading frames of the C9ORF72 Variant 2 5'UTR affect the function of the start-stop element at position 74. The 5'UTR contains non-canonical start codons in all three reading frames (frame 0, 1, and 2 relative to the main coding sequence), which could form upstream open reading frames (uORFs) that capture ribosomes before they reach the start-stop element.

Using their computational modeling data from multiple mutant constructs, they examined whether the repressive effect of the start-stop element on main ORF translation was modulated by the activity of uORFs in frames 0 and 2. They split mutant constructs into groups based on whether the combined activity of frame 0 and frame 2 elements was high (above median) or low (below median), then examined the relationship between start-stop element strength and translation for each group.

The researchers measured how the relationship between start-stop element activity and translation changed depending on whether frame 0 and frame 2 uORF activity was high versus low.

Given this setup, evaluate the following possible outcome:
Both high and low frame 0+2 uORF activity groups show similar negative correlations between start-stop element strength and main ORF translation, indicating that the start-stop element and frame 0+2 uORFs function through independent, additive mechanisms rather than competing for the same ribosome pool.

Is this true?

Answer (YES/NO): NO